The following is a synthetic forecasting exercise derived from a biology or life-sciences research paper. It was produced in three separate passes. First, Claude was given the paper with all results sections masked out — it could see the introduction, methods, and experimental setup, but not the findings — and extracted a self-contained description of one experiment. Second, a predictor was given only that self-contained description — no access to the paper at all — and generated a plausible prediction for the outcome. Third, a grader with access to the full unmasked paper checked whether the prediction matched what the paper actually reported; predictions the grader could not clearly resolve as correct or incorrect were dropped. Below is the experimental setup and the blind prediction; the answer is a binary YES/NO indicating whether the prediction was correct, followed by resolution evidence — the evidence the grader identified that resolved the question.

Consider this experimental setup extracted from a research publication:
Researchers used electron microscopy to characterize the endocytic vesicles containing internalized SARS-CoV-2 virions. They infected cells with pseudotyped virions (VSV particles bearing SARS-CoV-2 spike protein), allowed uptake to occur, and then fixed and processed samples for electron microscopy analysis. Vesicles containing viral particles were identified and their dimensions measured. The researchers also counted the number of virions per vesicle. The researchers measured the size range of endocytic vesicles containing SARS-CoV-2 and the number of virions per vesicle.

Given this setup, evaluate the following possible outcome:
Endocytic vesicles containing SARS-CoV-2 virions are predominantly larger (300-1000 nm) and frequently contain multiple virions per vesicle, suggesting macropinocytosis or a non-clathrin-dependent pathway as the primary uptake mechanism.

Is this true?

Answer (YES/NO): YES